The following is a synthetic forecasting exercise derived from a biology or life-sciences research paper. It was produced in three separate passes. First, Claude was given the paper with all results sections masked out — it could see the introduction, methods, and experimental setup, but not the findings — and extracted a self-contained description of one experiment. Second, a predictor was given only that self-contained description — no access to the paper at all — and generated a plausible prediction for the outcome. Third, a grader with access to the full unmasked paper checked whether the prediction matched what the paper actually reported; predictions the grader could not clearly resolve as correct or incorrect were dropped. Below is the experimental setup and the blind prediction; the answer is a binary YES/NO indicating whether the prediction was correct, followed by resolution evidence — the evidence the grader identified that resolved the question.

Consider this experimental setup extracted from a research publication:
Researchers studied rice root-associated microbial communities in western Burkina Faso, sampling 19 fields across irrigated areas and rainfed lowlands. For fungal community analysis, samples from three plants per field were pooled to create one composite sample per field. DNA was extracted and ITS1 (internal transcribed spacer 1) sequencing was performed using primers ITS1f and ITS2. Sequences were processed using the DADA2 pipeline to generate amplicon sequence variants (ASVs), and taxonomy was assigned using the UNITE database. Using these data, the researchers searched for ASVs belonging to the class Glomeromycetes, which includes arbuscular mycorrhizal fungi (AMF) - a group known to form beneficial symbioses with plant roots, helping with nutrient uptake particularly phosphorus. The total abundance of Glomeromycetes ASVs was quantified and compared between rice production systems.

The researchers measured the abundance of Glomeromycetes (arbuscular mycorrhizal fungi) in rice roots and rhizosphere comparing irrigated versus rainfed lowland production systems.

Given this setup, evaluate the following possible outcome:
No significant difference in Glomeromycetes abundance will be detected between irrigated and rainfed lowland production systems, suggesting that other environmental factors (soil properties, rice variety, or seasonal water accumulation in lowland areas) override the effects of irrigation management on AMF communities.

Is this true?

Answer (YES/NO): NO